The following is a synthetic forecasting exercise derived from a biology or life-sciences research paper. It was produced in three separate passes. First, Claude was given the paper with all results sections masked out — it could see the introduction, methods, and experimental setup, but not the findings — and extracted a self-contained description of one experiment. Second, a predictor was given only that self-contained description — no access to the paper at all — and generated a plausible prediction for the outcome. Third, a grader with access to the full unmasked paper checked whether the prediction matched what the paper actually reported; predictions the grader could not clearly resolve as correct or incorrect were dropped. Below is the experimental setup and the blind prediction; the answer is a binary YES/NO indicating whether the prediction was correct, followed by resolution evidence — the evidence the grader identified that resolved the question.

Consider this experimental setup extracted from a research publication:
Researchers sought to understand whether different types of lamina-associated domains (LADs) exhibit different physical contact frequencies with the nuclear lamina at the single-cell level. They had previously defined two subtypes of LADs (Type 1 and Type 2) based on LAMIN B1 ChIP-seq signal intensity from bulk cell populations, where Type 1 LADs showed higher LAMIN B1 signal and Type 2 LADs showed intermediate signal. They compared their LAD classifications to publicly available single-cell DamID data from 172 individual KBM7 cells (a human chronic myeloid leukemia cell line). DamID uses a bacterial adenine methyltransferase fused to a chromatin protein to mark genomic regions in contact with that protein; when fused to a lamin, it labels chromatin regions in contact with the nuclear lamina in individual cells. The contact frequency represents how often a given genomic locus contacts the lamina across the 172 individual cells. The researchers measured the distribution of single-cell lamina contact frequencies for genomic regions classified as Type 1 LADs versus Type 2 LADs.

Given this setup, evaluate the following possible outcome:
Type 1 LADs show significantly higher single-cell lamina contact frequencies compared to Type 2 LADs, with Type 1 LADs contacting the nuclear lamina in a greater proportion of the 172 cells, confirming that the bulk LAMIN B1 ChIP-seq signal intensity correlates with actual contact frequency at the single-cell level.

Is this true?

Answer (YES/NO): YES